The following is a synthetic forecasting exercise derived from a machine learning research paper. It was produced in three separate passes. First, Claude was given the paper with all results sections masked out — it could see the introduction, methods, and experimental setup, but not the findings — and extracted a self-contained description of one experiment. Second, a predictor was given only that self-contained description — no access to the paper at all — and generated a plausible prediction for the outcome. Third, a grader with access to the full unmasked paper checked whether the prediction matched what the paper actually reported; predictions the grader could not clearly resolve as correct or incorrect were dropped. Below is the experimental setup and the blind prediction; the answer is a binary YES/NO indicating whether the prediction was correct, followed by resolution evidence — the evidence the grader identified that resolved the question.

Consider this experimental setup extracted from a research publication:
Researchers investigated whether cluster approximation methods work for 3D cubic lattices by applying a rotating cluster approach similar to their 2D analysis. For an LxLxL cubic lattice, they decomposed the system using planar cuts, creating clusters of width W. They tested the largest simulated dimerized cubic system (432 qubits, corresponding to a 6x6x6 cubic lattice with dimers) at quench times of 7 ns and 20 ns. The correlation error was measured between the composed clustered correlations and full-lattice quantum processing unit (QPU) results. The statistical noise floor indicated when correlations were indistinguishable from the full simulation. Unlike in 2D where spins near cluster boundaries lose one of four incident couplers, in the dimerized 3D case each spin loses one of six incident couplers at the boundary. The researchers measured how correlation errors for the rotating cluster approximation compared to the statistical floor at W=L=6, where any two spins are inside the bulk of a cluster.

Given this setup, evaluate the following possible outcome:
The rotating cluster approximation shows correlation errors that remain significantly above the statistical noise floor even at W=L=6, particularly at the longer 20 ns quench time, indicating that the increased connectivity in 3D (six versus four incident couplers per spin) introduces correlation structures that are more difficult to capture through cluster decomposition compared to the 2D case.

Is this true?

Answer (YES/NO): NO